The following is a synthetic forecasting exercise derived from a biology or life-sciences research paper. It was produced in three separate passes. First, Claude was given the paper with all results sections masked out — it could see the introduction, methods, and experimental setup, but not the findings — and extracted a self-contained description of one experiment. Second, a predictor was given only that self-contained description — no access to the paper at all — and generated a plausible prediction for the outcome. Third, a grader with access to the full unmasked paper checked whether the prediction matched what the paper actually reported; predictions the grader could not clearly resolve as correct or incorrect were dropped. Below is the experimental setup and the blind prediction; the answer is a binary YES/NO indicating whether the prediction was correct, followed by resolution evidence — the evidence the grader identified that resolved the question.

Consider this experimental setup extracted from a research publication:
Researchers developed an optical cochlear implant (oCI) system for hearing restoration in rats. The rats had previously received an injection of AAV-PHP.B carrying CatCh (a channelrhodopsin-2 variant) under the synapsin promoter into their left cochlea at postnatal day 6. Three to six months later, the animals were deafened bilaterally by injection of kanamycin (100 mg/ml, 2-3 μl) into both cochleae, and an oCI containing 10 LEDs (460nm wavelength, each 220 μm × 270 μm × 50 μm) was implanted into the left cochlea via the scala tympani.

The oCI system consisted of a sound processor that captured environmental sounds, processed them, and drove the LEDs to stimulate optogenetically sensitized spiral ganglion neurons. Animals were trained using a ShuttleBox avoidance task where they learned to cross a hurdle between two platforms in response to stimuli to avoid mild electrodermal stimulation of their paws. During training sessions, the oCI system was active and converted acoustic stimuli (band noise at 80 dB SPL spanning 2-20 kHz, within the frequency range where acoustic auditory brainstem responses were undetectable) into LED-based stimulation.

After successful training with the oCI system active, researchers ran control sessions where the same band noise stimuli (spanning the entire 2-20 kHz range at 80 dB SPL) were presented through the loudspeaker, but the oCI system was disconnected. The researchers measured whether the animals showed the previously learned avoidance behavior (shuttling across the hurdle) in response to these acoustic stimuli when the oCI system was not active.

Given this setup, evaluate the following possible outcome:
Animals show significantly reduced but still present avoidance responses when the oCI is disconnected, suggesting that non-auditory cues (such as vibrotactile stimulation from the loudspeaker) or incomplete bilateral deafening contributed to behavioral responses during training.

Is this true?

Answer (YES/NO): NO